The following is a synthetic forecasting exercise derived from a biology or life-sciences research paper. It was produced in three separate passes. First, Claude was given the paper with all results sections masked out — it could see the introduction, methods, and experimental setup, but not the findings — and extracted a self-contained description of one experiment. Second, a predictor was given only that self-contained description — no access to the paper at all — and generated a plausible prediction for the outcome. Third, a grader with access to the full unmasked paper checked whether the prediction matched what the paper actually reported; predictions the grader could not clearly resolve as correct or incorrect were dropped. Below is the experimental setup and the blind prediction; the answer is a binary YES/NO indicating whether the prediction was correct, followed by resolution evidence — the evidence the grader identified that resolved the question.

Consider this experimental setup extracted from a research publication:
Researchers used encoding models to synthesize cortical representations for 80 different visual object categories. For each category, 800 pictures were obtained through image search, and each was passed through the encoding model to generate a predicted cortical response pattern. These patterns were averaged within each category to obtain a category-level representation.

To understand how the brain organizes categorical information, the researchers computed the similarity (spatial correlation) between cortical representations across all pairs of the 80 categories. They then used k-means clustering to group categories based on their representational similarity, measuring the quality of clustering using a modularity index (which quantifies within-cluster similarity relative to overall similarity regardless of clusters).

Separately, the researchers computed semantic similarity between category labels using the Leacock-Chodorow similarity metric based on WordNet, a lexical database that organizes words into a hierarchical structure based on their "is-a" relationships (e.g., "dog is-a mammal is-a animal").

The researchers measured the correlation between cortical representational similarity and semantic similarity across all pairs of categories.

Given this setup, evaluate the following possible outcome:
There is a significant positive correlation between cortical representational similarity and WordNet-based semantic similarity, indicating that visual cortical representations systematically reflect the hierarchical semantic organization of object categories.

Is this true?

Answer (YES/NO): YES